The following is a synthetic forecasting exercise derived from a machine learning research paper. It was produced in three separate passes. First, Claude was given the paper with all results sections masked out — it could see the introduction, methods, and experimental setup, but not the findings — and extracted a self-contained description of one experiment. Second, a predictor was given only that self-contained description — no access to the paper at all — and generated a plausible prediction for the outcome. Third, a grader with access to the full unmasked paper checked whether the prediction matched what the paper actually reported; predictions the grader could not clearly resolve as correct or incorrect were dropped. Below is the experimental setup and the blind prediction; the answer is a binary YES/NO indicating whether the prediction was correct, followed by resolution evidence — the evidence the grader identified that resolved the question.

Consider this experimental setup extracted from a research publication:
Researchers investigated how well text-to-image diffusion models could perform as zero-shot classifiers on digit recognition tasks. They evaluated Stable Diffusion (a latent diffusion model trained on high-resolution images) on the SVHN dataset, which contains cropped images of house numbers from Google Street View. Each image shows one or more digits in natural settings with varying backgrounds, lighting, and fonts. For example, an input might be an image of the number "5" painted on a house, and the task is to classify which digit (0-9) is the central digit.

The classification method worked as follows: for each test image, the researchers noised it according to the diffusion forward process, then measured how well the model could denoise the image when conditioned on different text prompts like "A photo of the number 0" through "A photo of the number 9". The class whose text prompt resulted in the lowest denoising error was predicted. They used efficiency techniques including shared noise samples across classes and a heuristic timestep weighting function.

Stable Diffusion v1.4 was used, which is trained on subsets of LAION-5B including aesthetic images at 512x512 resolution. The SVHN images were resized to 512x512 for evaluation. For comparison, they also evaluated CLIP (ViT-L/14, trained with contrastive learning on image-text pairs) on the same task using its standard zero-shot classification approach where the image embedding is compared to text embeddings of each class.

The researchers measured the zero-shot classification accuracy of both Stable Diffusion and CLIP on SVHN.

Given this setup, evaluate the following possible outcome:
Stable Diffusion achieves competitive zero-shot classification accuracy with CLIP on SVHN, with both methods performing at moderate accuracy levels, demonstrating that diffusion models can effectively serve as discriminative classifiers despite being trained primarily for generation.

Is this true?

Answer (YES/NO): NO